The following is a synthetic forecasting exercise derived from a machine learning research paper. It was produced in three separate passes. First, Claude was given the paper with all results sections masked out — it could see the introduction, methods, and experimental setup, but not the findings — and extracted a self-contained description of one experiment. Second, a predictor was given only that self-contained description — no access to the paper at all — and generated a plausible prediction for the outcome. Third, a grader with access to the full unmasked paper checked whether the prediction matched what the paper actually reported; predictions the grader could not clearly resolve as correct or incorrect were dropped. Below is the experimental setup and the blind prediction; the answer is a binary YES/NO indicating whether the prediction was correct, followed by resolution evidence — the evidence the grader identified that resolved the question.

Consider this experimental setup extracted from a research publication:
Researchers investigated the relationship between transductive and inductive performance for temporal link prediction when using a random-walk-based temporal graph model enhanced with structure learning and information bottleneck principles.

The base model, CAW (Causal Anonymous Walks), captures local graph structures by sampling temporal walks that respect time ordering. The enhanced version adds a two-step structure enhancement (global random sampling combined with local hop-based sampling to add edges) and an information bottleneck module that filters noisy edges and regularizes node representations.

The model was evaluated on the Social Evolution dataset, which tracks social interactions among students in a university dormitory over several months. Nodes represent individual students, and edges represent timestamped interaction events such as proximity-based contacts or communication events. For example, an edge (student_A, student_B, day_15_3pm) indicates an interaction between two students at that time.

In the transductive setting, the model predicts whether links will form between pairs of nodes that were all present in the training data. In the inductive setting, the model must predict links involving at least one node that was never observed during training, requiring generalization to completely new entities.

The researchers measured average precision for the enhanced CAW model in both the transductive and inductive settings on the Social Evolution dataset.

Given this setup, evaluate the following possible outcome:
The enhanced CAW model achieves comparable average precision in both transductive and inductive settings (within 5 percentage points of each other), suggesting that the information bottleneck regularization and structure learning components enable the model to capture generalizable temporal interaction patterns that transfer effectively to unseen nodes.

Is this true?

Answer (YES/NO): YES